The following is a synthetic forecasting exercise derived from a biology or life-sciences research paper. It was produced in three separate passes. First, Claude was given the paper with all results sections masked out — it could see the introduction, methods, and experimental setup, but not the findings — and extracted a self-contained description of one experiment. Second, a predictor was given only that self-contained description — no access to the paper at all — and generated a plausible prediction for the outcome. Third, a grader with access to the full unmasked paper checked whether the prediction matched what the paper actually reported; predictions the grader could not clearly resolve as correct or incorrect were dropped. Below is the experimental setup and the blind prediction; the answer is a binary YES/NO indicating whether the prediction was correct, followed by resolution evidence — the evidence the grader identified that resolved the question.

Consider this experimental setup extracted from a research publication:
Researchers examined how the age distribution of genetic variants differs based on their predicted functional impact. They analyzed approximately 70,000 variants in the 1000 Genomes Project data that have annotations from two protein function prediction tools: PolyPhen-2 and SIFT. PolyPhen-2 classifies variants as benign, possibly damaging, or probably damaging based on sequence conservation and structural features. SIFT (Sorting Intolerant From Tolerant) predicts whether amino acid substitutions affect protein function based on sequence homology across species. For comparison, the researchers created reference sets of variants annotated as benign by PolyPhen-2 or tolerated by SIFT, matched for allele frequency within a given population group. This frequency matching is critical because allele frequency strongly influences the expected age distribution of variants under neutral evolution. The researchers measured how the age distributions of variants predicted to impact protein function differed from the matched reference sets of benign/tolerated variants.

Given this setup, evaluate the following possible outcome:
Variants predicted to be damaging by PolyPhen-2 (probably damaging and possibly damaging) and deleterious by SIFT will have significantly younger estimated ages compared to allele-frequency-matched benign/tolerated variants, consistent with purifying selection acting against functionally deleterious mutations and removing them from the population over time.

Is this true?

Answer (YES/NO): YES